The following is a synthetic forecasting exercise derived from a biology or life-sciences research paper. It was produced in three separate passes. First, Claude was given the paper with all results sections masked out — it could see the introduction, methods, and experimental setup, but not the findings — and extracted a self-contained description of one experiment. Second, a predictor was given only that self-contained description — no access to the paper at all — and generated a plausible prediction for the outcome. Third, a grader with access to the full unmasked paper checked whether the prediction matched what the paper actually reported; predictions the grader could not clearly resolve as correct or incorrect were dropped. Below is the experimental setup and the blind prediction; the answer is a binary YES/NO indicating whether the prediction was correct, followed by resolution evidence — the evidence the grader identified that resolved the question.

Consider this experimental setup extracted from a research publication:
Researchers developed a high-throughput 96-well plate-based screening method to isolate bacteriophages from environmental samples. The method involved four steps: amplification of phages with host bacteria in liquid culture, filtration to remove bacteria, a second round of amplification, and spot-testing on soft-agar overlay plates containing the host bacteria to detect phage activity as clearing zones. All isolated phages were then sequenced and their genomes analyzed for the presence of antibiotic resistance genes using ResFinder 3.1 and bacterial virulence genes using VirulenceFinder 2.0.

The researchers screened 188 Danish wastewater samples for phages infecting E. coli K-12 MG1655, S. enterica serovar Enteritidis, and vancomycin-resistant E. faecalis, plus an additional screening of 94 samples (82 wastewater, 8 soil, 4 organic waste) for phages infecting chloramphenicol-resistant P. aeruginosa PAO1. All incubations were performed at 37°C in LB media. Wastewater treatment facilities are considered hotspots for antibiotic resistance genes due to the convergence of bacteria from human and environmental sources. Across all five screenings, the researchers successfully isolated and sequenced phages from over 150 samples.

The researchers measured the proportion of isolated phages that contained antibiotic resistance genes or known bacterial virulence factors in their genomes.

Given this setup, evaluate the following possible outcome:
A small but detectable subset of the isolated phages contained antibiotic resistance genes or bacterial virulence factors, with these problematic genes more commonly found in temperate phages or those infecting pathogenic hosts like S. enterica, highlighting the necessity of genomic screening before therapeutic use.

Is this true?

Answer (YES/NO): NO